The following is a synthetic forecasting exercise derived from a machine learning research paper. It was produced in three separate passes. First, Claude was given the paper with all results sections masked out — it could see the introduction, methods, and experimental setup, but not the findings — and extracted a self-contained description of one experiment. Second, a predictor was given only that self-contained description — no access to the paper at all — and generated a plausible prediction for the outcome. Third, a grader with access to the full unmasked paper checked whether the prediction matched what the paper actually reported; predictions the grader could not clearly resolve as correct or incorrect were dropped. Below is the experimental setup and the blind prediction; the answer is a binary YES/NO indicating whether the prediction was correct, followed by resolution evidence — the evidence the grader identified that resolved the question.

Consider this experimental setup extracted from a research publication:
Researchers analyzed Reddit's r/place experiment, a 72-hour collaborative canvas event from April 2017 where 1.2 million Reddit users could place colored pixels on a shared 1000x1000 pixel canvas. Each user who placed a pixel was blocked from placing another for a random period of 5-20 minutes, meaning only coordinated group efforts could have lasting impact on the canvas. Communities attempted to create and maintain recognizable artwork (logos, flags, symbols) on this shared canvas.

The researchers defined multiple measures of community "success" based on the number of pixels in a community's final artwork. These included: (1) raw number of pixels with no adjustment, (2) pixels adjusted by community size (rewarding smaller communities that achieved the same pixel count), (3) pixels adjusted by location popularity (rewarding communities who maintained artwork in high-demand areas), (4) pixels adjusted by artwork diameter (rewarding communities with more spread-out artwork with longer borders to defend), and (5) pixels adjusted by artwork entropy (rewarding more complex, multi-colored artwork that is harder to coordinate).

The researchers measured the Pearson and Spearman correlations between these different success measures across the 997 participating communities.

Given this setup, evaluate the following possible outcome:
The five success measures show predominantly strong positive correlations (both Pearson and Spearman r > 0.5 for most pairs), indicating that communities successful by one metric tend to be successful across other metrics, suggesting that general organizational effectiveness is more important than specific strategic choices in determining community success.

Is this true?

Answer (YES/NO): NO